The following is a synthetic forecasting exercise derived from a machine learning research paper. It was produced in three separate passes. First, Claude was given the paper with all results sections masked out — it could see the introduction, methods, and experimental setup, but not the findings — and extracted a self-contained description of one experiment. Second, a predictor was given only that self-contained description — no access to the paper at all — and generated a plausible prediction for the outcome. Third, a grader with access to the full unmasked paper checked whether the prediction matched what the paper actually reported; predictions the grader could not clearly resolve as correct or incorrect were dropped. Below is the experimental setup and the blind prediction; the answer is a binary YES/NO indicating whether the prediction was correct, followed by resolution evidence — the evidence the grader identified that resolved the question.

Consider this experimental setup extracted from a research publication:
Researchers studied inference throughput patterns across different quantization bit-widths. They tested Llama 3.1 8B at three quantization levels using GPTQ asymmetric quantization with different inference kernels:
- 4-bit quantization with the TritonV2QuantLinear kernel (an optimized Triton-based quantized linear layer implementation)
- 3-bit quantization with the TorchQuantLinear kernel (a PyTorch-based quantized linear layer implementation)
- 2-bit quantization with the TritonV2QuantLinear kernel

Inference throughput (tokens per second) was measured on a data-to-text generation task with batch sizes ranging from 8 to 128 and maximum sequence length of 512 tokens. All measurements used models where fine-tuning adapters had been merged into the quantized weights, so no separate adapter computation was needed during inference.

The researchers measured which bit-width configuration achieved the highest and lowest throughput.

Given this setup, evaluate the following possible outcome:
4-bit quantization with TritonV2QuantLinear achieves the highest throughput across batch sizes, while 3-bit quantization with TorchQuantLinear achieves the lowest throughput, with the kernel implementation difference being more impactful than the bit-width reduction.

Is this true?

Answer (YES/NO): NO